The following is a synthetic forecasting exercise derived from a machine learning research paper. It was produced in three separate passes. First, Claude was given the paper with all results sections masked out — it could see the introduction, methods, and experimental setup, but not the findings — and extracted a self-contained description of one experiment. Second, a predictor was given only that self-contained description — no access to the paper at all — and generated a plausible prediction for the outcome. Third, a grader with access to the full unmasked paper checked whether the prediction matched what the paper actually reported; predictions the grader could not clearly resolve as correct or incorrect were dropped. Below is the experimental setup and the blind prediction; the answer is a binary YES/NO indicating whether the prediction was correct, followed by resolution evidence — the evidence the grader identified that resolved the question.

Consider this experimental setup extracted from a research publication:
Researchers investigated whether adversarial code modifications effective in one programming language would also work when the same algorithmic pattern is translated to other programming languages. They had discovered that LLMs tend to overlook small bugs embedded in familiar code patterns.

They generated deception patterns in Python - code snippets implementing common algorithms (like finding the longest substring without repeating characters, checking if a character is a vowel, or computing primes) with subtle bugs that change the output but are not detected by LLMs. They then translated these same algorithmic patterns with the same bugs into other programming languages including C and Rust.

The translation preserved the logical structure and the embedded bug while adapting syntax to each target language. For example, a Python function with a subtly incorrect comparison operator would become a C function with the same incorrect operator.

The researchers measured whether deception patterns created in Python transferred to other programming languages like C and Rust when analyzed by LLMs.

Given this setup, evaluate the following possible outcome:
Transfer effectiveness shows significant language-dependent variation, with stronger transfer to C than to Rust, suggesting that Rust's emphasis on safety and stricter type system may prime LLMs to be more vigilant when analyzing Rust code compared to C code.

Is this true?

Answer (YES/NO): NO